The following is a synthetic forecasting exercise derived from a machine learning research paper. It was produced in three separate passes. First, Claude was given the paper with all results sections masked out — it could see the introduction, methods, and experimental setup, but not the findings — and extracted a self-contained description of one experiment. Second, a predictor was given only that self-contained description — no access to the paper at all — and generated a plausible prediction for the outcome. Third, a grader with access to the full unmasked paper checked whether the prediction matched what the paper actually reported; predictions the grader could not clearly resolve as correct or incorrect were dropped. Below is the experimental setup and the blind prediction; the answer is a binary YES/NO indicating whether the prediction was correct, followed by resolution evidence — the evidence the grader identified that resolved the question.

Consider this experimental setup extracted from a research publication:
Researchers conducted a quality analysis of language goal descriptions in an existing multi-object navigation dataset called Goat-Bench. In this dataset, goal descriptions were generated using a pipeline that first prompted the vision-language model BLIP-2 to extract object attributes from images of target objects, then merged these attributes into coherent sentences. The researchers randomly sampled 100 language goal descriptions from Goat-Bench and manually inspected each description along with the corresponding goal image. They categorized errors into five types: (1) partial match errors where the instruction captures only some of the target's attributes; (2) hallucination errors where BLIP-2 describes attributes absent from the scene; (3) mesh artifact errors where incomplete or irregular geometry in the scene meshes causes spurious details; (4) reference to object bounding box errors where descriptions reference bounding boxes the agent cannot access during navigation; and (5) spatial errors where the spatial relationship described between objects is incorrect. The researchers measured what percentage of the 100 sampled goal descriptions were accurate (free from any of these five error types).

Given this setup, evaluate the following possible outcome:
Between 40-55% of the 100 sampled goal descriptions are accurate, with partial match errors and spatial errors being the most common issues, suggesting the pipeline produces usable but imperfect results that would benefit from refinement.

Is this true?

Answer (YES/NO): NO